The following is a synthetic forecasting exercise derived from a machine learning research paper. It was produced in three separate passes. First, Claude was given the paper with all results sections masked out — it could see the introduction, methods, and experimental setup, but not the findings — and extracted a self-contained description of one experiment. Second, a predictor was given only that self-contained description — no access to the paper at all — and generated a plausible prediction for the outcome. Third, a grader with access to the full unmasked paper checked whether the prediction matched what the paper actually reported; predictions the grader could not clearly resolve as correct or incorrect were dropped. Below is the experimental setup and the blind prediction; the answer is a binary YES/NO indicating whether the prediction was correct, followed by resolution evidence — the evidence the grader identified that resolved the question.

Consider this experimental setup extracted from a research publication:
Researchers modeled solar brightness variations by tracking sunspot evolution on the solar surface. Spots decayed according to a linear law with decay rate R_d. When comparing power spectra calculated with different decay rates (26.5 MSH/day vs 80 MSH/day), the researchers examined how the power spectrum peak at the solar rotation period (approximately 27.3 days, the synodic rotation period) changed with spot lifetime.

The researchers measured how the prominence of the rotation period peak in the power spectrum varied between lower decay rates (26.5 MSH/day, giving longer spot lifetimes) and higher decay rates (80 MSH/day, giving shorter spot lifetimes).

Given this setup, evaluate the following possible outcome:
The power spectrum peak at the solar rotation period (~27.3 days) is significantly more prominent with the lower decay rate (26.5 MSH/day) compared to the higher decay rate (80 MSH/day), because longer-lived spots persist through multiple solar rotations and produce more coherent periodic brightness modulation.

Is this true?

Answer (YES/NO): YES